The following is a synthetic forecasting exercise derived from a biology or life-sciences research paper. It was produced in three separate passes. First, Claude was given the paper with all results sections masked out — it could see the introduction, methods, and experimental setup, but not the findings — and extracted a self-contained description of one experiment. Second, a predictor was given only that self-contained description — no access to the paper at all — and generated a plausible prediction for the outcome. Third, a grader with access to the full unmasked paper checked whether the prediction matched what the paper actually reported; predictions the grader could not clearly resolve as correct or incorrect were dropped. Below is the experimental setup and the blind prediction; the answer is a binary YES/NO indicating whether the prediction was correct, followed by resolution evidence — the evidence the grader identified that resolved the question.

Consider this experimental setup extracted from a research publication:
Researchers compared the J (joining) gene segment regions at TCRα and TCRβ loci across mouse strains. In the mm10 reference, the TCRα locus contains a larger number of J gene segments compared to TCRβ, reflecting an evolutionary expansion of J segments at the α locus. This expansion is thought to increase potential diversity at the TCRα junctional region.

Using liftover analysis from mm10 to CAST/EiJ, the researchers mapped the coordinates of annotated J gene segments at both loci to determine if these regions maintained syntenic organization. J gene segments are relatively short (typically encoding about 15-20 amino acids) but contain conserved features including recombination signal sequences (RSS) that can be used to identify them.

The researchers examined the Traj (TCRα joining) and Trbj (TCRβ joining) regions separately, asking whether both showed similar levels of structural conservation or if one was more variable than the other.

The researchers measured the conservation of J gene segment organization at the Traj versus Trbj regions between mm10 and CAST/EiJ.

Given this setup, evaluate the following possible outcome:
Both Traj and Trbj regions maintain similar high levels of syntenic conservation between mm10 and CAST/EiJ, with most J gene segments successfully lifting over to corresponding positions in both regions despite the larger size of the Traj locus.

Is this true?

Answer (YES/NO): YES